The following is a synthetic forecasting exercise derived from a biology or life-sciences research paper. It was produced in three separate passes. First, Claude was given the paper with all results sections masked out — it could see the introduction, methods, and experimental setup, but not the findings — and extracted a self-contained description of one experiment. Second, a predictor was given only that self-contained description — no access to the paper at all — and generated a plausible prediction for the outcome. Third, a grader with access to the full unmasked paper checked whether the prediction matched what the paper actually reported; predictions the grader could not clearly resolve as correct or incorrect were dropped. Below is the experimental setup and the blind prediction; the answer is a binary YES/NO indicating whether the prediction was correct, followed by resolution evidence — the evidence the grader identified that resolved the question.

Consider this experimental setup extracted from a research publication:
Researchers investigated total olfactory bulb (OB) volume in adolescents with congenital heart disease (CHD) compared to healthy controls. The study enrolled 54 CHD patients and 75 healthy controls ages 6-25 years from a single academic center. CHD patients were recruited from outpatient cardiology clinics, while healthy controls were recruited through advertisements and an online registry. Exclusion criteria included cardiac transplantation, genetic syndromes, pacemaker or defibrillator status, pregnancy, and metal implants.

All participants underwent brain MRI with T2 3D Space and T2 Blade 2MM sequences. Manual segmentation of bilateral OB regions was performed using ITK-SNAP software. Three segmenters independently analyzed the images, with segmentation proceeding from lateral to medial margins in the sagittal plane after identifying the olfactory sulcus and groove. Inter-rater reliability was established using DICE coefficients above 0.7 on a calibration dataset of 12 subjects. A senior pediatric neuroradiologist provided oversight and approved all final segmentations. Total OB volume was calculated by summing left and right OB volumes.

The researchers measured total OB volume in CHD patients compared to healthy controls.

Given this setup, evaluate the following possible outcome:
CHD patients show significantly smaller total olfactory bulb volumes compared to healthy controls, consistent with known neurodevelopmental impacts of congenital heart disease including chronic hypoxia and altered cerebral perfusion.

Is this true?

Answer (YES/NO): NO